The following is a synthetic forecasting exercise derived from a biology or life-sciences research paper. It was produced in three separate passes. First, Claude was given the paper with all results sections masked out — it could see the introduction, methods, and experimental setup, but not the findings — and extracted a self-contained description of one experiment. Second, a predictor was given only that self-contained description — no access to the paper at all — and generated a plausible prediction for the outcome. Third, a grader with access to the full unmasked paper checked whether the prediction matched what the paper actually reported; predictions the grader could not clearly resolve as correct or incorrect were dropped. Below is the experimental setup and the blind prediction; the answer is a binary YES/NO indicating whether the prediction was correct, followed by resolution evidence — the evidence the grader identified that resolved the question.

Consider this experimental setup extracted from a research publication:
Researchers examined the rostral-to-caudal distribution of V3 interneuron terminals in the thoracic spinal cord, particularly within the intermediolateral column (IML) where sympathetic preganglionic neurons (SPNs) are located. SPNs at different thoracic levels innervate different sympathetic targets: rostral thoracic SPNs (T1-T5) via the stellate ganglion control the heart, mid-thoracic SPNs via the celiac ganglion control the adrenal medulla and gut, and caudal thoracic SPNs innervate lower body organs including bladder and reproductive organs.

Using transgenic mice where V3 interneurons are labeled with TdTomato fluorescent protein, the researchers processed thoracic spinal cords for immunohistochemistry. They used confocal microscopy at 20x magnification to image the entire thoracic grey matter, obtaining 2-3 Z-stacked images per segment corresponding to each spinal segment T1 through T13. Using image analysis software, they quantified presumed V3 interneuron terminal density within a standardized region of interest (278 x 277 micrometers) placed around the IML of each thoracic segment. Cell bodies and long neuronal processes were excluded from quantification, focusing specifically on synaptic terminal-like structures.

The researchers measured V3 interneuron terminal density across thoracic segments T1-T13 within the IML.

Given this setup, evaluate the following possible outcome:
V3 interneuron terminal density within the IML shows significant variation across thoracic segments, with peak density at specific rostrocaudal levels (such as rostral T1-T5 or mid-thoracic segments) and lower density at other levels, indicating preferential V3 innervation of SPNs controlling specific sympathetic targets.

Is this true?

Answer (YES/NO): YES